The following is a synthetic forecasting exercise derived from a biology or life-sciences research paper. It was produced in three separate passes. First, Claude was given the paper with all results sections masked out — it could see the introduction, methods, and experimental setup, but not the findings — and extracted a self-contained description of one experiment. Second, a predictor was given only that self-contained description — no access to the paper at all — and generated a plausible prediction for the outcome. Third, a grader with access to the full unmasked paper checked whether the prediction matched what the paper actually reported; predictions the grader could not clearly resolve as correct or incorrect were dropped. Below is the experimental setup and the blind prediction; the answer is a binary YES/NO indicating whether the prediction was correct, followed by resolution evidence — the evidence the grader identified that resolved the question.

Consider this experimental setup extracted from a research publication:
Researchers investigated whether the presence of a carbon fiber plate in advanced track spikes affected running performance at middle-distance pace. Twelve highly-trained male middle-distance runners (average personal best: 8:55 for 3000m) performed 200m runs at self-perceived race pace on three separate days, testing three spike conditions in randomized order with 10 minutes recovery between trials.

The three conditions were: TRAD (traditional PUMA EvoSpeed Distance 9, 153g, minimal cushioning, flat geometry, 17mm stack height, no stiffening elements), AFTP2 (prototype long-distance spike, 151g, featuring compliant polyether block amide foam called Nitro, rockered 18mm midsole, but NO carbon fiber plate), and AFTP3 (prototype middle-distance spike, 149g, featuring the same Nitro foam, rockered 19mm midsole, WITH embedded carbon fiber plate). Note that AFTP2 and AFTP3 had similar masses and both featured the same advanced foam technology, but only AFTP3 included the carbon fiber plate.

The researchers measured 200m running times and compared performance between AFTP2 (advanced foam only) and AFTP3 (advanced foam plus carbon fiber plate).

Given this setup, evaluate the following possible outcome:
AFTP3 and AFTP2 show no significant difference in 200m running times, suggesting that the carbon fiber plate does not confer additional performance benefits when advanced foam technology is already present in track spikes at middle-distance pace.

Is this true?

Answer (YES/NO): NO